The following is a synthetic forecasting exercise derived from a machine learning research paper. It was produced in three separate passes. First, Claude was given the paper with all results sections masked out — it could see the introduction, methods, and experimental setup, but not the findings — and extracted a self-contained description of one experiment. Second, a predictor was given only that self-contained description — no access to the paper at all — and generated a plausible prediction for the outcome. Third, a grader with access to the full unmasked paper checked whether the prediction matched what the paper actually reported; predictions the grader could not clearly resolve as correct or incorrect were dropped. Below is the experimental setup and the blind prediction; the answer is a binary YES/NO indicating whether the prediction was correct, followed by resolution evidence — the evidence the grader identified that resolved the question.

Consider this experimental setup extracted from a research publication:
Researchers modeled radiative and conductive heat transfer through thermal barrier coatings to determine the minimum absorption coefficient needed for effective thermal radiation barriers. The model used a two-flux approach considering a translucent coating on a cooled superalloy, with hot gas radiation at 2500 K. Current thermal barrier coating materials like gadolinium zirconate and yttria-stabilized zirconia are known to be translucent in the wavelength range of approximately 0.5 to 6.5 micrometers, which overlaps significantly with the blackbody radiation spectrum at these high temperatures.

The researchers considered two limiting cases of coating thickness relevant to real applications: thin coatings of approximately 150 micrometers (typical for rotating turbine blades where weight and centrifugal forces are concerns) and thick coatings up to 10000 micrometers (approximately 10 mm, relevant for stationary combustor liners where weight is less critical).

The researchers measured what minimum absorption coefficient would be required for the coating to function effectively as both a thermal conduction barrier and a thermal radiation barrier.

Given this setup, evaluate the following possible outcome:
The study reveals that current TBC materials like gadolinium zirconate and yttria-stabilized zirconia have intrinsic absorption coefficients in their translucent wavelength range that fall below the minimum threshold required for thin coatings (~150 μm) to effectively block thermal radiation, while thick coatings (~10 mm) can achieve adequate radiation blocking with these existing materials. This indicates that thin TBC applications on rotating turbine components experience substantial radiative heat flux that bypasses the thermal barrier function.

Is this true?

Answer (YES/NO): NO